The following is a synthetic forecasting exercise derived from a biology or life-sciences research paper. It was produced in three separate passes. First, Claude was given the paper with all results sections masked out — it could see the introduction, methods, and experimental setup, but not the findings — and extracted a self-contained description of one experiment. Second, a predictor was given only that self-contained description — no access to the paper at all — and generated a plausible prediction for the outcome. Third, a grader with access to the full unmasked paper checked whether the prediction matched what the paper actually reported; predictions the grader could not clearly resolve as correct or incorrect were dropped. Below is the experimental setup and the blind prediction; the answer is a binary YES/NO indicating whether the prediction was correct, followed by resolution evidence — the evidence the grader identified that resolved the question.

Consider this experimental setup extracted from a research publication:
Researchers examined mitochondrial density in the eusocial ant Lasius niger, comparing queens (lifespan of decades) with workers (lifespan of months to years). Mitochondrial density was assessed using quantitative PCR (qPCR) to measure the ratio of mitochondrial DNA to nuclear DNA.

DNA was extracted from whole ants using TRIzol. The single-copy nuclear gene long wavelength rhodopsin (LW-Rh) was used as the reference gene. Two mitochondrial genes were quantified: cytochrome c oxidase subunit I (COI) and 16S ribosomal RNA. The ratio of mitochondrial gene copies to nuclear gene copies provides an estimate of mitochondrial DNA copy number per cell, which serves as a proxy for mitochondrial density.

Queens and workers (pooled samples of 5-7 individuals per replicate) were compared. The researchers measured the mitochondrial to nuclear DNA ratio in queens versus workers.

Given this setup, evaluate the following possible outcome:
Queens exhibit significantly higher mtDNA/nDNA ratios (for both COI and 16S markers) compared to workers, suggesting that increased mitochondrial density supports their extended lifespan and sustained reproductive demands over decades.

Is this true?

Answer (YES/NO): NO